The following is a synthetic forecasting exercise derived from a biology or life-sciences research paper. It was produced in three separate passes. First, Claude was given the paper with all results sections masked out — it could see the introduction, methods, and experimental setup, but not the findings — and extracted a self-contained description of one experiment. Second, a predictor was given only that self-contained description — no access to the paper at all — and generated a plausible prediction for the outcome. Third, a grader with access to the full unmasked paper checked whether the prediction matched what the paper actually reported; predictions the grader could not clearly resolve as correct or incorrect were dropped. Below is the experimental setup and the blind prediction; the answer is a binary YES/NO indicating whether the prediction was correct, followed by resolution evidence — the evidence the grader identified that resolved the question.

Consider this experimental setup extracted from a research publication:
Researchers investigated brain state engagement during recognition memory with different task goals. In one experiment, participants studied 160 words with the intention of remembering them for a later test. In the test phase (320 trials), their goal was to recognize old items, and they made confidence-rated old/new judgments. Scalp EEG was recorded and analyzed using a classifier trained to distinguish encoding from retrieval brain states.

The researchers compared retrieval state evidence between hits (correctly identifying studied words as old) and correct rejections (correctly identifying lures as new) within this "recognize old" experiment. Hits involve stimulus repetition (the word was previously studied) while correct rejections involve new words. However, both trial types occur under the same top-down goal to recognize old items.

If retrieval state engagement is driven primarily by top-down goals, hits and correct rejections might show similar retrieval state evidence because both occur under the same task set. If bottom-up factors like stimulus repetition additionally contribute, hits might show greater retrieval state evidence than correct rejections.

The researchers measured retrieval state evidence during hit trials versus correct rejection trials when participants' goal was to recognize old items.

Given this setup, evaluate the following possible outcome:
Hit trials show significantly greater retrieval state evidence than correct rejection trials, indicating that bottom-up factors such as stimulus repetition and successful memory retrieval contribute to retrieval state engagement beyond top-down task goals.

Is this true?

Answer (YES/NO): NO